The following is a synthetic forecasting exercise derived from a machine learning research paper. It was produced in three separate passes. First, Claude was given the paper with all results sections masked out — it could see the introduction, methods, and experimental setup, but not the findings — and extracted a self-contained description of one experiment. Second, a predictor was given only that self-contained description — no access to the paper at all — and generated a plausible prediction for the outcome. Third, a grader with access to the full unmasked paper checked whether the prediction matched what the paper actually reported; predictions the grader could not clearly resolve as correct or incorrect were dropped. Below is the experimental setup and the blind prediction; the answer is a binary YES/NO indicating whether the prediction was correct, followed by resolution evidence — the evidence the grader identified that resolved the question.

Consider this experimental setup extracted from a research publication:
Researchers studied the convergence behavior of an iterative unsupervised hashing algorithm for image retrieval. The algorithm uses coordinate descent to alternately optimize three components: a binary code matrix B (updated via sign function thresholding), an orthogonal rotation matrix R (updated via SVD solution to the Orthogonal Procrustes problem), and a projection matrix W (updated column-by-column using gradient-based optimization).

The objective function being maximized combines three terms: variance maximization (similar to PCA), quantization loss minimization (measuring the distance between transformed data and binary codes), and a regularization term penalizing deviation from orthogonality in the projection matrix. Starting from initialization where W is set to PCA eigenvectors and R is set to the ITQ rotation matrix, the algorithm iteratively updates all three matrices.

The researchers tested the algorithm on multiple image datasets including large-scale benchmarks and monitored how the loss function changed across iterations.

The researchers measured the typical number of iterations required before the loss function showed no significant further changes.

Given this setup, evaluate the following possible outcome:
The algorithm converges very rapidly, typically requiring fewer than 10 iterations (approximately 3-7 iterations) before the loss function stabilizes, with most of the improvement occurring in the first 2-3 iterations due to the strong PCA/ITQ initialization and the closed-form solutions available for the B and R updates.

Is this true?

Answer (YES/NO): NO